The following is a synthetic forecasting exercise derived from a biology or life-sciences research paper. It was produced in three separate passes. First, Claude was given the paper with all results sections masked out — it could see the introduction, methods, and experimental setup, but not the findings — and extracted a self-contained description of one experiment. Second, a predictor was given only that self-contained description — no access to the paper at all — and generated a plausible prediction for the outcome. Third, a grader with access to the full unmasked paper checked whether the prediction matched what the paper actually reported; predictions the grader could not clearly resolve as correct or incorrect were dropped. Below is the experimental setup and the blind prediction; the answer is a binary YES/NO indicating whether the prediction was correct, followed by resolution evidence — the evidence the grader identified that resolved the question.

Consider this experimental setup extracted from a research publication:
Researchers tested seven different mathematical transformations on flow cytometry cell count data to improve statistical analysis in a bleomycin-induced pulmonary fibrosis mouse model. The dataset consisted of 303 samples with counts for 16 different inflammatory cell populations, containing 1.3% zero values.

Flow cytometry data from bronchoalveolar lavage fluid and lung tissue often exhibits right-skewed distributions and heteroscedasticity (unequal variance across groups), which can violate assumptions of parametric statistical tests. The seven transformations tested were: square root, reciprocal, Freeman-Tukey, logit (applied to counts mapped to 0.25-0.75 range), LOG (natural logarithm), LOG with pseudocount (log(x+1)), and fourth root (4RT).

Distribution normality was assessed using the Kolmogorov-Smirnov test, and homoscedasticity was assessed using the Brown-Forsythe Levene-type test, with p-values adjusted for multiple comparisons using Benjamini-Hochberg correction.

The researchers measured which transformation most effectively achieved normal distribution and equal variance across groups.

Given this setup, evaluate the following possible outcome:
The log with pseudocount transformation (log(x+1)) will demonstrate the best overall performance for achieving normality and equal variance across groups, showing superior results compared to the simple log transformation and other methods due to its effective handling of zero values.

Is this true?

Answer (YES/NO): NO